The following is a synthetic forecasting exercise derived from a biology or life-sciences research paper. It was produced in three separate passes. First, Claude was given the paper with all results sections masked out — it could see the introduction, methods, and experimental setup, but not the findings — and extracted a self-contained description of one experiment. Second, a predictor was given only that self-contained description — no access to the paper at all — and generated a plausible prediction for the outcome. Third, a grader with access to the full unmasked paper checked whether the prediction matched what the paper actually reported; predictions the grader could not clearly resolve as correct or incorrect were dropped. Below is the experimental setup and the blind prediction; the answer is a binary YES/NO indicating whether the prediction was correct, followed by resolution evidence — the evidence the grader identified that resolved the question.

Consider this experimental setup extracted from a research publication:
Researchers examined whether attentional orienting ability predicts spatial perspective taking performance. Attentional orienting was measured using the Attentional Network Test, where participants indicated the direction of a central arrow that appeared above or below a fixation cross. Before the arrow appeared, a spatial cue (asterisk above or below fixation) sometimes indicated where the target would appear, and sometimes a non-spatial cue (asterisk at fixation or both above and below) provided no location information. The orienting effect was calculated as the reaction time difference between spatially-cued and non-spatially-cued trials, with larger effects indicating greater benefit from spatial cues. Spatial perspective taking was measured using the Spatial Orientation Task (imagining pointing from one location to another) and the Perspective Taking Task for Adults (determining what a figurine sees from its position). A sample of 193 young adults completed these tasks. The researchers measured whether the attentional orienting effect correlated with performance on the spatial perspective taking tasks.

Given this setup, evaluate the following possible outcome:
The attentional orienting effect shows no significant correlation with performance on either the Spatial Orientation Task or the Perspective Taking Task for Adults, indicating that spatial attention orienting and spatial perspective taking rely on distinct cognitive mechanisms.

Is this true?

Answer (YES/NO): YES